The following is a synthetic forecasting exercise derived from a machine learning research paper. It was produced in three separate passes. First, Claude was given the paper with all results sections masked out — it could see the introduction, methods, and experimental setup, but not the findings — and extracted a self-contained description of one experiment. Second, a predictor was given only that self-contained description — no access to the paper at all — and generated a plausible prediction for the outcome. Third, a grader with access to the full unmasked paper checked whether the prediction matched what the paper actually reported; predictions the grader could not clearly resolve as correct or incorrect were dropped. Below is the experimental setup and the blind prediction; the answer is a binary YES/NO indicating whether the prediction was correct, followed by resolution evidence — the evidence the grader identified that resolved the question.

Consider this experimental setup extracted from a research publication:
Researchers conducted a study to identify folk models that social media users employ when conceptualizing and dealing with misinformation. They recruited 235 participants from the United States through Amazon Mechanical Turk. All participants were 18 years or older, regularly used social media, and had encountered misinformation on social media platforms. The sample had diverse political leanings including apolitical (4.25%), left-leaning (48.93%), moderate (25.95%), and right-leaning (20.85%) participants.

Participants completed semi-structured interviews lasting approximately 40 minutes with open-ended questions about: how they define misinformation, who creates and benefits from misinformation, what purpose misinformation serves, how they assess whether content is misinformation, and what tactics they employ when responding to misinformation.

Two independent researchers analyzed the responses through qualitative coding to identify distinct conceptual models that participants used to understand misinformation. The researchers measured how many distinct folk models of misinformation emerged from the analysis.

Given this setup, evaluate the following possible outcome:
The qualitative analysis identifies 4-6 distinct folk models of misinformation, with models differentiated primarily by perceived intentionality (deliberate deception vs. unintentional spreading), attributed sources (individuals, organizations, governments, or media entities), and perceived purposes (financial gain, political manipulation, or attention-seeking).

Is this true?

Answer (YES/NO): NO